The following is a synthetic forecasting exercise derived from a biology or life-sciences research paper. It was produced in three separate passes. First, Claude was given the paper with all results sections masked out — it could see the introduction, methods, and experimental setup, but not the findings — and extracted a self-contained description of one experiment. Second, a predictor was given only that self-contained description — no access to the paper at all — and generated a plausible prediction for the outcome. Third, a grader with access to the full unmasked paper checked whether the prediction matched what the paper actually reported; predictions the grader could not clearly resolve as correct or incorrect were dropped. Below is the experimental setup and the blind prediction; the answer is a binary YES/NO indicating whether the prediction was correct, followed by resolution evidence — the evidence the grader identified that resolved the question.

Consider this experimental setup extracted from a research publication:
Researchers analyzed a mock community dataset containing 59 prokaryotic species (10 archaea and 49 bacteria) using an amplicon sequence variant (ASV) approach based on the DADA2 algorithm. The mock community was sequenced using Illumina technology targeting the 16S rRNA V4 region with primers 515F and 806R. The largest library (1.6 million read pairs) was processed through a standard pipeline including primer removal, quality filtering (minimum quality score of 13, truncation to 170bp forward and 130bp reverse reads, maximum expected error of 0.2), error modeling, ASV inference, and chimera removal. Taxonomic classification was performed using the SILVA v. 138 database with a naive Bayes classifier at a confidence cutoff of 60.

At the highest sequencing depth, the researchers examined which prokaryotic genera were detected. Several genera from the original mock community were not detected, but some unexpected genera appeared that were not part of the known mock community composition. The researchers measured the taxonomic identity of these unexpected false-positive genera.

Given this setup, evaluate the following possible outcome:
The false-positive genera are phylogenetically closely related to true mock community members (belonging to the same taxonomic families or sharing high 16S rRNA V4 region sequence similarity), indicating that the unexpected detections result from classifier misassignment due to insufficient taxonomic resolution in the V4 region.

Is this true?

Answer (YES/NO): NO